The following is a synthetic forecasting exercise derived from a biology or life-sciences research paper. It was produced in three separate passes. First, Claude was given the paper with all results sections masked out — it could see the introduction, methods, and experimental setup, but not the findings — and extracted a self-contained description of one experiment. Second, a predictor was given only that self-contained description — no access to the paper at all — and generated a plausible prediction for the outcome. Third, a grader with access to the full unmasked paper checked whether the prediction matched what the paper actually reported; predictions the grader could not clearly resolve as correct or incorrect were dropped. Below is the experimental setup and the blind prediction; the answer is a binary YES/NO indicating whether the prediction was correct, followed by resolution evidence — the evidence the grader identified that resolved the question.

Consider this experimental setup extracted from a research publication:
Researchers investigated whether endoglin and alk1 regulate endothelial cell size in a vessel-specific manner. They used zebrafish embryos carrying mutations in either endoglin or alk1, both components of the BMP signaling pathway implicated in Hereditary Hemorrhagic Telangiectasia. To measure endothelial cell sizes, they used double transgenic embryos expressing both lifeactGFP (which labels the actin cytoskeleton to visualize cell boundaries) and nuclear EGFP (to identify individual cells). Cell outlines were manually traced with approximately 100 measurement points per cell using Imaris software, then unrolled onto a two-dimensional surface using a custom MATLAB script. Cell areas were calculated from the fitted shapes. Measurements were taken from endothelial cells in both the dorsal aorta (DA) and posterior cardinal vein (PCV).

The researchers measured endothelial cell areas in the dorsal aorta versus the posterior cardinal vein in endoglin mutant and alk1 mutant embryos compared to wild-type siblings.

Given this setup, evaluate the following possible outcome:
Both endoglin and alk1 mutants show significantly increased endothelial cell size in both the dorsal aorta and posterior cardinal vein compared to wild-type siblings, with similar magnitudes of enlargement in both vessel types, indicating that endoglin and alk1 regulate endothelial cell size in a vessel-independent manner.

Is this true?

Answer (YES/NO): NO